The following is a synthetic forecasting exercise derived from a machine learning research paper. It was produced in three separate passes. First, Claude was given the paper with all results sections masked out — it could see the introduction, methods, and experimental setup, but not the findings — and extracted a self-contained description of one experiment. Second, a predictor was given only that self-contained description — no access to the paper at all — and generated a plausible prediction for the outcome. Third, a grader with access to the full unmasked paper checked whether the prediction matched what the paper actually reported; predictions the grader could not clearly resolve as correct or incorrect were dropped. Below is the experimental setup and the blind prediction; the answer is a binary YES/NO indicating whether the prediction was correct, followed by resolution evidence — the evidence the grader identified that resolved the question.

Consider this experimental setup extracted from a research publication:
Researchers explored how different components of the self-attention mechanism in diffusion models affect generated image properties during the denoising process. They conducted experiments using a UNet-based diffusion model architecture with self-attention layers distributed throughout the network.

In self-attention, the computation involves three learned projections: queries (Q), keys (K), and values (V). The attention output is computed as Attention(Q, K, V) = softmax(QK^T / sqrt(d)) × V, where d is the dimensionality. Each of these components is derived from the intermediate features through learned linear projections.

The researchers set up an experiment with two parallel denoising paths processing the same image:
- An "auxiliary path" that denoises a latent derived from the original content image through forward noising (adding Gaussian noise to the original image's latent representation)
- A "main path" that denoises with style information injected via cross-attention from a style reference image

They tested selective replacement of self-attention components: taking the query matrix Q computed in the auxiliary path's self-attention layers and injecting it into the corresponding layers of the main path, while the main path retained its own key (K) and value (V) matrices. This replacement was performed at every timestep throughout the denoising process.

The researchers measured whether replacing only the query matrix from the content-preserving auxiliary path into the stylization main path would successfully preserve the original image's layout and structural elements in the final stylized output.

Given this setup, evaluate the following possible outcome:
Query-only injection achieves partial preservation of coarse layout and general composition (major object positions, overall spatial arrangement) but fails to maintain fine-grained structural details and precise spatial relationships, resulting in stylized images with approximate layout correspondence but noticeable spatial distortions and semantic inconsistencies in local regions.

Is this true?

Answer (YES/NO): NO